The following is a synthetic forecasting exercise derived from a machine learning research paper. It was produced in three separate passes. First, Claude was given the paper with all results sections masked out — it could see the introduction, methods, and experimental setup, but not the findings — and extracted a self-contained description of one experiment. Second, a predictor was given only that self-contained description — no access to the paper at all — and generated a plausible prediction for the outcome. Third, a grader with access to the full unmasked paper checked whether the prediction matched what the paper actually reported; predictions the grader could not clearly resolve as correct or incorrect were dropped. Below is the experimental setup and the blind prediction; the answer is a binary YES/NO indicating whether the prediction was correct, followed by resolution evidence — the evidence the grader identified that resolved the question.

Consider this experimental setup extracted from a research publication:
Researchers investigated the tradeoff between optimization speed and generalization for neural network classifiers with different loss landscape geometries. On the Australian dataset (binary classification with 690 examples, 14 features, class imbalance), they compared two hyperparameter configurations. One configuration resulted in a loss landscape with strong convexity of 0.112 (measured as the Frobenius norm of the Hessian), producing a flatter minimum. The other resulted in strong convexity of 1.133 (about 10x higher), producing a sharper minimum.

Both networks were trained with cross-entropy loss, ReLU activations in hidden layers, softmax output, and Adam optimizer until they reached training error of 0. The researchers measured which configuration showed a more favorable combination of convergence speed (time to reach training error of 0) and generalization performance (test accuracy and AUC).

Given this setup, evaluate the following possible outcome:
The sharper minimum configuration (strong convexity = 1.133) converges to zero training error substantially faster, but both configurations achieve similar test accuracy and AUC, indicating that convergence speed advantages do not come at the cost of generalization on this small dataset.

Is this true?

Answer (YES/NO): NO